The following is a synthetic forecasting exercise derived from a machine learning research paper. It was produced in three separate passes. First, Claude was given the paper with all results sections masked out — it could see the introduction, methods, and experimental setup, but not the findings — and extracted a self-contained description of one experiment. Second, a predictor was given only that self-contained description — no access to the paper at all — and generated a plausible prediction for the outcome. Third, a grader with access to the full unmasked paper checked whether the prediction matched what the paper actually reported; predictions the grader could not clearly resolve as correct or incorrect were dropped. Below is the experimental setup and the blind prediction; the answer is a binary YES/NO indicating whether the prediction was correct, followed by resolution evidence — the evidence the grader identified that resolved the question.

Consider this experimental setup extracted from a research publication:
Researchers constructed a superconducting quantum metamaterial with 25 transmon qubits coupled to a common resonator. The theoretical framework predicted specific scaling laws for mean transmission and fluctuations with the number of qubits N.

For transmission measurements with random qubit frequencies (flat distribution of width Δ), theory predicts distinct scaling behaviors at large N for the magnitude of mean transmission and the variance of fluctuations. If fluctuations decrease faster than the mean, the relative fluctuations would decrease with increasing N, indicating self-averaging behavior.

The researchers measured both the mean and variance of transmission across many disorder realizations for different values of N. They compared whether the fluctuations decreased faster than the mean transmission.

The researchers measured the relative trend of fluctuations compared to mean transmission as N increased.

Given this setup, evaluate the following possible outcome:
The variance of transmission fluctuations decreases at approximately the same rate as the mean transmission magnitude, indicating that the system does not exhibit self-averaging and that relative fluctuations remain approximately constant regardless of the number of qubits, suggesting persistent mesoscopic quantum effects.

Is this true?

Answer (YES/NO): NO